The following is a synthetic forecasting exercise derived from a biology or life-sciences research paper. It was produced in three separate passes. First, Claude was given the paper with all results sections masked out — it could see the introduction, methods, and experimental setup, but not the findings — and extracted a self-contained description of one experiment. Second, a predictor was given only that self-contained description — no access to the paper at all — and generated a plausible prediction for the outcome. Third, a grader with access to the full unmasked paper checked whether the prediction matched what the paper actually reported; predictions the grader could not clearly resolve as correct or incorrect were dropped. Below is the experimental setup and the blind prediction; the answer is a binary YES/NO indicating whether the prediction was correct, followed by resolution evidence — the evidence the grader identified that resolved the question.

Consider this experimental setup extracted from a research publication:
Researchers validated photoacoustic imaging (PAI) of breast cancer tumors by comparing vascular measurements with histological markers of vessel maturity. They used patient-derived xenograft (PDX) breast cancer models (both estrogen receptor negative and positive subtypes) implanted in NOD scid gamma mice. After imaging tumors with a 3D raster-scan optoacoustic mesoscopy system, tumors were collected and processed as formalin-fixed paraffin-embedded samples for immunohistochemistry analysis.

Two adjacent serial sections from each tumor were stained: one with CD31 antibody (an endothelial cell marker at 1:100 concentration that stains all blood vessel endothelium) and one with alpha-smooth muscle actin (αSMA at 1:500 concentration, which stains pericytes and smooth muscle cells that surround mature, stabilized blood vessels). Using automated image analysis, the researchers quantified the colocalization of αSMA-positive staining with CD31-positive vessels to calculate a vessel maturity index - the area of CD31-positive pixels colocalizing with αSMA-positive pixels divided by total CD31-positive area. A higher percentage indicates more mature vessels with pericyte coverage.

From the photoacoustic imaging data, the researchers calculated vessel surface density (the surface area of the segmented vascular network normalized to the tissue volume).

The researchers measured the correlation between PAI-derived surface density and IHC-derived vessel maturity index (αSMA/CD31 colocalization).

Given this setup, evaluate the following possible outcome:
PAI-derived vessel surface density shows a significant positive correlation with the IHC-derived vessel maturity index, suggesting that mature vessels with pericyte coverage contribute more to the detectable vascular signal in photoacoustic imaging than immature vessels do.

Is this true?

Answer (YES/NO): NO